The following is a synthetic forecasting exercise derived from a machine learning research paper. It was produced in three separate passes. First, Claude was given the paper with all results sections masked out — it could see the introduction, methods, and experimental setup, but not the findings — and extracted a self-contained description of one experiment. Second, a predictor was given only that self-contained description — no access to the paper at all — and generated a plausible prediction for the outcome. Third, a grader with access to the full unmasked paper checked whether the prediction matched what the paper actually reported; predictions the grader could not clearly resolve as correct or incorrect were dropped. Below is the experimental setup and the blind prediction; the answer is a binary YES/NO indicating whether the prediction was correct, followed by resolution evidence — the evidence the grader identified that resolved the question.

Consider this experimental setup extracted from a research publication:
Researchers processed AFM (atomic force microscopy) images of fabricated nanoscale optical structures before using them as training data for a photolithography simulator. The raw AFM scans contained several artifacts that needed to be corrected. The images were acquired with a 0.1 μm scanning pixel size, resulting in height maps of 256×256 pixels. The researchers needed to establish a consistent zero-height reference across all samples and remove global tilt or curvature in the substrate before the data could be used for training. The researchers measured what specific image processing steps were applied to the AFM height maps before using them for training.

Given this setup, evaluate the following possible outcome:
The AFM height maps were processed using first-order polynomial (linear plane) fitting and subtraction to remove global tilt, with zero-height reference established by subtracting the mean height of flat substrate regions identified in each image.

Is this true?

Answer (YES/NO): NO